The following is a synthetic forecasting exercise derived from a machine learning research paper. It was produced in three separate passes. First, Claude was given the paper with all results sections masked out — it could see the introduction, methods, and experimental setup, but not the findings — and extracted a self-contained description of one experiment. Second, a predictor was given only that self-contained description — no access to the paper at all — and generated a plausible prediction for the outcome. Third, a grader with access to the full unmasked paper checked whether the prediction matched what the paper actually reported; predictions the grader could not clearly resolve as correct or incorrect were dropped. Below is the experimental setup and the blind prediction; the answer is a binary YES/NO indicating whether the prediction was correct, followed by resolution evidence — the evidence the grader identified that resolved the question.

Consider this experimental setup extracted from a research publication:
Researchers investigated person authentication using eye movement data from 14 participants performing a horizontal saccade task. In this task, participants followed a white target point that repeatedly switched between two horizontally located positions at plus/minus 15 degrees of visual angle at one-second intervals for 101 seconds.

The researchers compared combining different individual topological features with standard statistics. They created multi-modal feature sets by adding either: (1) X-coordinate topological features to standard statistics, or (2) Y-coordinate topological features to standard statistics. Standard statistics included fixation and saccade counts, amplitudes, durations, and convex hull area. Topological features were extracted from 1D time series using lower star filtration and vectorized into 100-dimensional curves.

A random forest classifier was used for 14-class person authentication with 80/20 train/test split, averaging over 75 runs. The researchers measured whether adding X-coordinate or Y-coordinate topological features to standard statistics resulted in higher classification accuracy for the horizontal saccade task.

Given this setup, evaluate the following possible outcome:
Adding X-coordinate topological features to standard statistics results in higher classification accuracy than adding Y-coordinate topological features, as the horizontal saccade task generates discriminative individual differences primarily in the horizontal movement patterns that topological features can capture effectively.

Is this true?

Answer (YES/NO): YES